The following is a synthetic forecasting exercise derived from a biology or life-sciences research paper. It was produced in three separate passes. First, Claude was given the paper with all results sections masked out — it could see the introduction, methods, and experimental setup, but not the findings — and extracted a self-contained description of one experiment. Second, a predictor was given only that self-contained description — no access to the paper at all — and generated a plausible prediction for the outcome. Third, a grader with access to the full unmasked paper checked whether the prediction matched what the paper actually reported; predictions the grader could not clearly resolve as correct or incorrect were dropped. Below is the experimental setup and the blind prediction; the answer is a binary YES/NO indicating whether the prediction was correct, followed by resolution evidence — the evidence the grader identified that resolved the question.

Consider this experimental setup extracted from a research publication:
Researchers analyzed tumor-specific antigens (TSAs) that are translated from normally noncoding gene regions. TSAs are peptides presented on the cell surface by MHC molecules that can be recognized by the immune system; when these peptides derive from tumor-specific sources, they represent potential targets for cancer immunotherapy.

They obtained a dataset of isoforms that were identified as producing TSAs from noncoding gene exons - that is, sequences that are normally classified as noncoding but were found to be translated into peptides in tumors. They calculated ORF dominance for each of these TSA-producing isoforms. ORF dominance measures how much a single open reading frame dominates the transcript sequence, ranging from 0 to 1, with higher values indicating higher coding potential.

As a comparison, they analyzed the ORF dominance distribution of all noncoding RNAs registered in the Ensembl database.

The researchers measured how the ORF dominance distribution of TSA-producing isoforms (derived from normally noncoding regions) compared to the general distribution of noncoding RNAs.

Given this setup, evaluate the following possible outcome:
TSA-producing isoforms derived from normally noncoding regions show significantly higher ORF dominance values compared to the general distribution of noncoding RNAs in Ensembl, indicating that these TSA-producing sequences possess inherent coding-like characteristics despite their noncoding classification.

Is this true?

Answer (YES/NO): YES